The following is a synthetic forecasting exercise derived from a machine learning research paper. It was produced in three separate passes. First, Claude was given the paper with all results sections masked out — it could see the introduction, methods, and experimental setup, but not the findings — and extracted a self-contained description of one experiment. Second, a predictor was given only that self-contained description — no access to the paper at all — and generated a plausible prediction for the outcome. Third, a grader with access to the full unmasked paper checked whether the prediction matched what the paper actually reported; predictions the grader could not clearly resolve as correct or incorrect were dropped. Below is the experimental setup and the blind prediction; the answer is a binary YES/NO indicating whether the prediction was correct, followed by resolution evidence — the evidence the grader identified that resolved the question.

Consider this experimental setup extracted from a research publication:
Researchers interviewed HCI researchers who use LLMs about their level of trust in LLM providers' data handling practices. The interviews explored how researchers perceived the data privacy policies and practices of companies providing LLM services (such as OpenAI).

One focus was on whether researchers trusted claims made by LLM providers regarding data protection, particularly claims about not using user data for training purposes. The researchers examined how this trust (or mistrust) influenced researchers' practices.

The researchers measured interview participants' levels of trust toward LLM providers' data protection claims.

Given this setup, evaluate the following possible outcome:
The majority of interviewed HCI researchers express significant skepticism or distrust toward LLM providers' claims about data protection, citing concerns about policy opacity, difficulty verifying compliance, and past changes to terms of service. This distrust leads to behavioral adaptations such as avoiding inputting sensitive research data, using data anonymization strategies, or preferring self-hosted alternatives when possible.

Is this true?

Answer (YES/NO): NO